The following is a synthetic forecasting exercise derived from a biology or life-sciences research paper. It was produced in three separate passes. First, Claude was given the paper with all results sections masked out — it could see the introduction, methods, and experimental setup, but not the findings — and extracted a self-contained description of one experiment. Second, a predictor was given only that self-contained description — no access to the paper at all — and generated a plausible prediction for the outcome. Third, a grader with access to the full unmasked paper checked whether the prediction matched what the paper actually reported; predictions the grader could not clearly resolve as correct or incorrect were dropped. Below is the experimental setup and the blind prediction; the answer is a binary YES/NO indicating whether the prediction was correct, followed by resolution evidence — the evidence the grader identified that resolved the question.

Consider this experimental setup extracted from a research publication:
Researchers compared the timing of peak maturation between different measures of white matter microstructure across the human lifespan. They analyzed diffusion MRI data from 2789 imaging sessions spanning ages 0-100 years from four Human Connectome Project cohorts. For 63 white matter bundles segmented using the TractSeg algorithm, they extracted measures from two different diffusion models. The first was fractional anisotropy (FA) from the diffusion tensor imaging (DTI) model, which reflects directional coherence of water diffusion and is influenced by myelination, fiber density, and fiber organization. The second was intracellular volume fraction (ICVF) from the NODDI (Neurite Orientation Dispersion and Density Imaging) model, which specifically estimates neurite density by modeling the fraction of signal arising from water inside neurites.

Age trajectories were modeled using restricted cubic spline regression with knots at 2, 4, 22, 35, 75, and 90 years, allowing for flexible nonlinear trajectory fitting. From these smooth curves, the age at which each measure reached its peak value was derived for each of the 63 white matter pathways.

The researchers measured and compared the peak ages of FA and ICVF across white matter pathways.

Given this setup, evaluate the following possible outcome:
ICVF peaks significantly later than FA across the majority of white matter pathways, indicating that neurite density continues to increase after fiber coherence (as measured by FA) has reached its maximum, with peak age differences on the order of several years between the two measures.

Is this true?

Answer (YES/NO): YES